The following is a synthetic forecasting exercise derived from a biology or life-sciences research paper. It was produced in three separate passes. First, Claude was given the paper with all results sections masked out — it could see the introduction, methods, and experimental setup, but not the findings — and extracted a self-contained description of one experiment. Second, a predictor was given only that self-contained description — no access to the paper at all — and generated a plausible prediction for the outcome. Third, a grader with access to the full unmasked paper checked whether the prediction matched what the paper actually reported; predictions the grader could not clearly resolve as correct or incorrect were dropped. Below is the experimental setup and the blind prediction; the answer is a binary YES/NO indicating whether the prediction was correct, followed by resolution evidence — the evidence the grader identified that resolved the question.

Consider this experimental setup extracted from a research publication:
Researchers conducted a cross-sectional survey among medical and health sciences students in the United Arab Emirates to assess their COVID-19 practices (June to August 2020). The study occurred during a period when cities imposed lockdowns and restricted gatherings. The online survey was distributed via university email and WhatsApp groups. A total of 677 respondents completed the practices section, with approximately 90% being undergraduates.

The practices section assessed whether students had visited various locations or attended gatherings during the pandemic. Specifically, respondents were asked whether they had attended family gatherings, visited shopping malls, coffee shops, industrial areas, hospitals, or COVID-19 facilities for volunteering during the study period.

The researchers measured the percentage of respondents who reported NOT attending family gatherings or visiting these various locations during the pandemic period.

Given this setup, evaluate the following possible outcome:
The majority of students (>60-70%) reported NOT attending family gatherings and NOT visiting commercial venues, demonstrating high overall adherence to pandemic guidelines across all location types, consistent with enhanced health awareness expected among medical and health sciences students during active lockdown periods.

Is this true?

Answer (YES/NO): NO